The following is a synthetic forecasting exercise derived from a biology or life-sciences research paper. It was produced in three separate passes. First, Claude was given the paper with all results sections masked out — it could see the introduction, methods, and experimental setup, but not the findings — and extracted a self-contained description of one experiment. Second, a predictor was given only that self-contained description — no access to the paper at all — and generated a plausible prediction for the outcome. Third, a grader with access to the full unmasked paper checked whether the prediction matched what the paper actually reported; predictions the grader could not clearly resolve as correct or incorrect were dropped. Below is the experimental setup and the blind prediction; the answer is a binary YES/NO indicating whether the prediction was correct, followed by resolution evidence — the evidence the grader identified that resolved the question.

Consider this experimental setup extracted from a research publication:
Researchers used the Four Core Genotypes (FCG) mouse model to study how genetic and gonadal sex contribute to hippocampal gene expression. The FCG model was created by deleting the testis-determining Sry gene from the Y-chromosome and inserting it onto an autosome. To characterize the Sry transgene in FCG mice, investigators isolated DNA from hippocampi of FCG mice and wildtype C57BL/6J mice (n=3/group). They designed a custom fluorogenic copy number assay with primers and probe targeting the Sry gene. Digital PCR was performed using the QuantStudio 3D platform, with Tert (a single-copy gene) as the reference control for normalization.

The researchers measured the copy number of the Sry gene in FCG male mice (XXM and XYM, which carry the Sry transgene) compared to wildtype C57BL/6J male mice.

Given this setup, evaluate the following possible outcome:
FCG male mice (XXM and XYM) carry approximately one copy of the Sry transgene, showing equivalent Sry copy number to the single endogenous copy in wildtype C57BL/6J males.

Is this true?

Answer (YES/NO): NO